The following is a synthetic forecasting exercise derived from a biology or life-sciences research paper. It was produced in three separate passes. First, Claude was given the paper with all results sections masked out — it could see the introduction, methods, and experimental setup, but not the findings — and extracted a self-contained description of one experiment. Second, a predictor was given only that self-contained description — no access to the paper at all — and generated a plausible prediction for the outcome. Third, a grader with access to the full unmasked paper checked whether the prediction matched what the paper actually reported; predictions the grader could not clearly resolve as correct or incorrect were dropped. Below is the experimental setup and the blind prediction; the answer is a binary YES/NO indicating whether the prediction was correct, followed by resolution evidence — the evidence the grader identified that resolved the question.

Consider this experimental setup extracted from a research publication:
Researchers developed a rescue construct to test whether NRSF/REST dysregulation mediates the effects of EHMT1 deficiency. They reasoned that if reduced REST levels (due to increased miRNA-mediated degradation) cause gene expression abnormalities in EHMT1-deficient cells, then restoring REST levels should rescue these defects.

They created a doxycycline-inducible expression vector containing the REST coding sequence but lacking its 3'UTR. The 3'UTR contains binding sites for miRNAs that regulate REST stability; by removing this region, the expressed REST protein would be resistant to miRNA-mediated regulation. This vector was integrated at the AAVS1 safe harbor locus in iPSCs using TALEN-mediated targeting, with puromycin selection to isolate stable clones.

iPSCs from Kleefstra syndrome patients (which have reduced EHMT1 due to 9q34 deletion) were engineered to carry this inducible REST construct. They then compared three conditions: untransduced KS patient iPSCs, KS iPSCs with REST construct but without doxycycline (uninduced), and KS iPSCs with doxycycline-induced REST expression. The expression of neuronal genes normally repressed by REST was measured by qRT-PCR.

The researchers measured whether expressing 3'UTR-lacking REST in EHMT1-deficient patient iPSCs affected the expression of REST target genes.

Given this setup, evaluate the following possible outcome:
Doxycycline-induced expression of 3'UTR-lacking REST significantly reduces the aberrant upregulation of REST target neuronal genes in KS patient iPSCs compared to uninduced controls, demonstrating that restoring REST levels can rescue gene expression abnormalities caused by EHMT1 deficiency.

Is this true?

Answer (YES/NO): NO